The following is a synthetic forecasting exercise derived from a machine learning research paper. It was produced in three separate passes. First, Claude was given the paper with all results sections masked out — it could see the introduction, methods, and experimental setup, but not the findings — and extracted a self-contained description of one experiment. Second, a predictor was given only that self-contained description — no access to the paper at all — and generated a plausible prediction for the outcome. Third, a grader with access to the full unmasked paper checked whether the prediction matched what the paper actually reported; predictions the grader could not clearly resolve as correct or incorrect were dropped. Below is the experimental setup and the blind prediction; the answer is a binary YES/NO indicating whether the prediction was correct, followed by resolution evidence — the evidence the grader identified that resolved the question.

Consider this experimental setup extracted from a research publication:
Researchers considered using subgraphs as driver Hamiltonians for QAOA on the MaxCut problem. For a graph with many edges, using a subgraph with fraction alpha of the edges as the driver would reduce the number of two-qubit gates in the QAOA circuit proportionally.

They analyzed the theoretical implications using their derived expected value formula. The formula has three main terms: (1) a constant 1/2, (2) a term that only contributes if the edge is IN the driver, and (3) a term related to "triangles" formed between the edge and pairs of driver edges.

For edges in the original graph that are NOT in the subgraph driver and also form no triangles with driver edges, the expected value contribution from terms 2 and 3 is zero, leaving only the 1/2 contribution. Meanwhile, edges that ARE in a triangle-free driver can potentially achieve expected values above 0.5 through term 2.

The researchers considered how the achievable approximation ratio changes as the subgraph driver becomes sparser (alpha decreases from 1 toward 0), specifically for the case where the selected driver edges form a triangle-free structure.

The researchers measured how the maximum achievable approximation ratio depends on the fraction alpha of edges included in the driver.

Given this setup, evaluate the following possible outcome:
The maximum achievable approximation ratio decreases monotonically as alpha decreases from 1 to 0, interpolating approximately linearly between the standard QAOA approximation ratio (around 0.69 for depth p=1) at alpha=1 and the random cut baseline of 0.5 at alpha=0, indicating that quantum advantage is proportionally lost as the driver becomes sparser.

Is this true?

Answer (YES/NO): NO